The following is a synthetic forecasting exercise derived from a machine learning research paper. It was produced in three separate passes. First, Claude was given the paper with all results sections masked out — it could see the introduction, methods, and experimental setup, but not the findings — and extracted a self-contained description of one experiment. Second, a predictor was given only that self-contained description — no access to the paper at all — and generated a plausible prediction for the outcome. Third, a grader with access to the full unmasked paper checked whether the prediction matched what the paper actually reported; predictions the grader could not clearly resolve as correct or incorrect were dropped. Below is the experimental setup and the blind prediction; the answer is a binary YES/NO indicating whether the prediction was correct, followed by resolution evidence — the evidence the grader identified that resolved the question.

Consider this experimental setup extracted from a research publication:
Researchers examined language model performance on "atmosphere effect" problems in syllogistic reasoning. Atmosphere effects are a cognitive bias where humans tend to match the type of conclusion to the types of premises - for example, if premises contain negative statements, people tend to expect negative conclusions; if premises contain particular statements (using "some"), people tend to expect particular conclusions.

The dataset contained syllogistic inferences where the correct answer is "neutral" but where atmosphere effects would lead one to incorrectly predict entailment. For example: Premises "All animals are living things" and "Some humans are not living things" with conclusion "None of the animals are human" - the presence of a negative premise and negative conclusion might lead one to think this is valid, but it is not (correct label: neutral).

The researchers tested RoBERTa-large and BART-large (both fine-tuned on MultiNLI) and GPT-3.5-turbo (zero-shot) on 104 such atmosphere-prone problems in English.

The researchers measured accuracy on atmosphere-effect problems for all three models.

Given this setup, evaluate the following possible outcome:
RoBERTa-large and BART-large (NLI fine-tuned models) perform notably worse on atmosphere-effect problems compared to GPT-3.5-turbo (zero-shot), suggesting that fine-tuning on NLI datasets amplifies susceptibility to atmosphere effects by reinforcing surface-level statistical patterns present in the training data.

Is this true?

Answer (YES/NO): YES